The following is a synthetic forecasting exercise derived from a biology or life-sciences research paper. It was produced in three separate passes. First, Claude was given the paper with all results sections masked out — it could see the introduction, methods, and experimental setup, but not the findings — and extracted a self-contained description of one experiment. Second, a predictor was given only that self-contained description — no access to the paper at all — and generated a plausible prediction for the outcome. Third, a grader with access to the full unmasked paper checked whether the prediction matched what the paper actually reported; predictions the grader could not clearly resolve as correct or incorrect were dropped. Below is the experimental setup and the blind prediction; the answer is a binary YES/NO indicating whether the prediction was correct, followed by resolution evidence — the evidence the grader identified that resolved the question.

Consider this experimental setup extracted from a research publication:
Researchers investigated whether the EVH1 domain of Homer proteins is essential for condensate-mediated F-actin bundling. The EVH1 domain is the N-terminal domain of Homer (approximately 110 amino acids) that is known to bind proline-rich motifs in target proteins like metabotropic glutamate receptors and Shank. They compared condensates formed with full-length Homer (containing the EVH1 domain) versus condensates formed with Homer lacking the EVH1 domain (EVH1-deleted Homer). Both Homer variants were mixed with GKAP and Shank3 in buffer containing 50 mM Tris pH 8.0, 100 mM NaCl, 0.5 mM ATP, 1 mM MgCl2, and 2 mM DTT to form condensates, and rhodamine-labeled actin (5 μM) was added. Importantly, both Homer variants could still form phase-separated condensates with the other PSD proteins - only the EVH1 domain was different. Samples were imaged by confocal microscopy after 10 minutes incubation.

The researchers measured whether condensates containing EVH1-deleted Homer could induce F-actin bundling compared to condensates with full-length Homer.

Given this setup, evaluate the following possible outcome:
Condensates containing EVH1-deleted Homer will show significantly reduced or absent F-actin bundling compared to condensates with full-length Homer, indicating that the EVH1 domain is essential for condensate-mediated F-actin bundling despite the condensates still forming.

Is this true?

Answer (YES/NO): YES